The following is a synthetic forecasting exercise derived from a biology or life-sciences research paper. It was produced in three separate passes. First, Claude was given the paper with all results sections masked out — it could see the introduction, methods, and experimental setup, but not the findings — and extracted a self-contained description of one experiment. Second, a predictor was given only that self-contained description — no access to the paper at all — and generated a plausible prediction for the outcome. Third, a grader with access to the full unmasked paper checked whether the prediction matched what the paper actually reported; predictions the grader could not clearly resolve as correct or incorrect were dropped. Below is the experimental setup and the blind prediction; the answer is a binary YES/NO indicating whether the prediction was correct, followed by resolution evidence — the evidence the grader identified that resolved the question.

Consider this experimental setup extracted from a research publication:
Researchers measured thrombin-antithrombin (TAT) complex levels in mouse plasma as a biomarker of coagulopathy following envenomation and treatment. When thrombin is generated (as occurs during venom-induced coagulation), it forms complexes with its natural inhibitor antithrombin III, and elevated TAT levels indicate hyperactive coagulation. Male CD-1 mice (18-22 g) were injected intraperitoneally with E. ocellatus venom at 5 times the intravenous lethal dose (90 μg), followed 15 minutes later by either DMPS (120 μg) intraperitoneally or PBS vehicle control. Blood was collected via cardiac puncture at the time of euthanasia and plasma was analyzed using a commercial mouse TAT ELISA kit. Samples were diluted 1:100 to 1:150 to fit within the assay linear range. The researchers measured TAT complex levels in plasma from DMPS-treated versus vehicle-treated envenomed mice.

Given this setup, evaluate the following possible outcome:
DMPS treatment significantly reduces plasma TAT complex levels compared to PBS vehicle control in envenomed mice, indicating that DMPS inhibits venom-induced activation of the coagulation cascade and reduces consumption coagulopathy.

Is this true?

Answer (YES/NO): YES